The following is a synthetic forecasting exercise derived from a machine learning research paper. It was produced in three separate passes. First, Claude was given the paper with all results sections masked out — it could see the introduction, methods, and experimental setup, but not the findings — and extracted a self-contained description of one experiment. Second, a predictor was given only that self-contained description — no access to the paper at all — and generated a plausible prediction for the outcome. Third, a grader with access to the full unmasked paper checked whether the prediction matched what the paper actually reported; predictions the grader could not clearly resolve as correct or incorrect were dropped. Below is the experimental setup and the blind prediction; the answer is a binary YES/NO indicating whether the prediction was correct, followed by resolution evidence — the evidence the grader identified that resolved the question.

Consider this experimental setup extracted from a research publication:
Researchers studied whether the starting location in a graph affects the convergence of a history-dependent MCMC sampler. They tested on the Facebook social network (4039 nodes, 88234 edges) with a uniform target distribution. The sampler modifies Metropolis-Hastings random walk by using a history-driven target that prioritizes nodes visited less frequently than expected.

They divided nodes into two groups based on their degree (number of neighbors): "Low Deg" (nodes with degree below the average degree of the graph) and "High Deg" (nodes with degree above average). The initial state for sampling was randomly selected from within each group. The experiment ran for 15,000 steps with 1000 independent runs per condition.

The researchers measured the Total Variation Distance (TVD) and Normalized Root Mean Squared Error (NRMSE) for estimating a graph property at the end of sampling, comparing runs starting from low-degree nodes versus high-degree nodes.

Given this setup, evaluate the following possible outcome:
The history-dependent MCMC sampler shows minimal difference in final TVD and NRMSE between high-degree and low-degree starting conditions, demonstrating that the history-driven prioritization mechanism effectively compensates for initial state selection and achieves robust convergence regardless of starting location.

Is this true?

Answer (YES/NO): YES